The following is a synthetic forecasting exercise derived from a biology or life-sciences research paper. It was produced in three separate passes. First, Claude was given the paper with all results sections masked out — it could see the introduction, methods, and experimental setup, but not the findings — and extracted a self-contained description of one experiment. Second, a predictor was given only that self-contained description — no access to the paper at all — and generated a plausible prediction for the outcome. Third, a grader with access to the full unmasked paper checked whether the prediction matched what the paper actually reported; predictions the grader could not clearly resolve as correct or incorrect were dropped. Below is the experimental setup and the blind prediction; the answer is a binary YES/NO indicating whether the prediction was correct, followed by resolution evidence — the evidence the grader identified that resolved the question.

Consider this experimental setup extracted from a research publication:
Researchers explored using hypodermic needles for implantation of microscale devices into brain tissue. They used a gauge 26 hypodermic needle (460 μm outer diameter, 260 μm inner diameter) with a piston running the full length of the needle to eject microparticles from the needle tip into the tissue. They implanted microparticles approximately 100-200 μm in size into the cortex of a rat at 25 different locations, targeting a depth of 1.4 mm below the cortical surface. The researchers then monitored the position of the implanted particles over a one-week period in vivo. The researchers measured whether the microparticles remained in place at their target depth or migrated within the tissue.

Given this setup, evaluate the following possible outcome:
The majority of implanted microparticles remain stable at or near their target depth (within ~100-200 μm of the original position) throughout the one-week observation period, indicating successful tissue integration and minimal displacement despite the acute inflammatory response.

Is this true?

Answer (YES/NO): NO